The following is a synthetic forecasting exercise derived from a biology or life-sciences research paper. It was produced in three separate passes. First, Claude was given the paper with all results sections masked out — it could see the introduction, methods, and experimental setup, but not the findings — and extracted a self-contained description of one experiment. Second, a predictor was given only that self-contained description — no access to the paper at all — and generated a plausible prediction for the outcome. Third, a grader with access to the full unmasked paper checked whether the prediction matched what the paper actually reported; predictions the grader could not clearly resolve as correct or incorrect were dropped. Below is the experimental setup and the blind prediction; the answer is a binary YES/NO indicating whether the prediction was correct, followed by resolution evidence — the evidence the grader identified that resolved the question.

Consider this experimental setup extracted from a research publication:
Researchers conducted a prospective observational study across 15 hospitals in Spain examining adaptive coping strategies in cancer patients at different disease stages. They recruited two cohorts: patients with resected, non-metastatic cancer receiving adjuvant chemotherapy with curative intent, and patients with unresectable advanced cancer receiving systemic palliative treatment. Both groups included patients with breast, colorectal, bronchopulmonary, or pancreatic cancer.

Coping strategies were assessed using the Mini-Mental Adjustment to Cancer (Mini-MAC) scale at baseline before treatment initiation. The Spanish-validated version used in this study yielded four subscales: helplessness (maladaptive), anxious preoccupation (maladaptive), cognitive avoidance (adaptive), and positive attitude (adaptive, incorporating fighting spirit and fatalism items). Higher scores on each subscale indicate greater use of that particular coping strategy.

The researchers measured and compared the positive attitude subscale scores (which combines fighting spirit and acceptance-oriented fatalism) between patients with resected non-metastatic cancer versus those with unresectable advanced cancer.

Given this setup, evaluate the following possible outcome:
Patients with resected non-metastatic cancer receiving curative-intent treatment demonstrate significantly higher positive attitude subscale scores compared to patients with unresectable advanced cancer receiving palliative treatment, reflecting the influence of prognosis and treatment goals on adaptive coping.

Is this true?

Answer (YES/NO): NO